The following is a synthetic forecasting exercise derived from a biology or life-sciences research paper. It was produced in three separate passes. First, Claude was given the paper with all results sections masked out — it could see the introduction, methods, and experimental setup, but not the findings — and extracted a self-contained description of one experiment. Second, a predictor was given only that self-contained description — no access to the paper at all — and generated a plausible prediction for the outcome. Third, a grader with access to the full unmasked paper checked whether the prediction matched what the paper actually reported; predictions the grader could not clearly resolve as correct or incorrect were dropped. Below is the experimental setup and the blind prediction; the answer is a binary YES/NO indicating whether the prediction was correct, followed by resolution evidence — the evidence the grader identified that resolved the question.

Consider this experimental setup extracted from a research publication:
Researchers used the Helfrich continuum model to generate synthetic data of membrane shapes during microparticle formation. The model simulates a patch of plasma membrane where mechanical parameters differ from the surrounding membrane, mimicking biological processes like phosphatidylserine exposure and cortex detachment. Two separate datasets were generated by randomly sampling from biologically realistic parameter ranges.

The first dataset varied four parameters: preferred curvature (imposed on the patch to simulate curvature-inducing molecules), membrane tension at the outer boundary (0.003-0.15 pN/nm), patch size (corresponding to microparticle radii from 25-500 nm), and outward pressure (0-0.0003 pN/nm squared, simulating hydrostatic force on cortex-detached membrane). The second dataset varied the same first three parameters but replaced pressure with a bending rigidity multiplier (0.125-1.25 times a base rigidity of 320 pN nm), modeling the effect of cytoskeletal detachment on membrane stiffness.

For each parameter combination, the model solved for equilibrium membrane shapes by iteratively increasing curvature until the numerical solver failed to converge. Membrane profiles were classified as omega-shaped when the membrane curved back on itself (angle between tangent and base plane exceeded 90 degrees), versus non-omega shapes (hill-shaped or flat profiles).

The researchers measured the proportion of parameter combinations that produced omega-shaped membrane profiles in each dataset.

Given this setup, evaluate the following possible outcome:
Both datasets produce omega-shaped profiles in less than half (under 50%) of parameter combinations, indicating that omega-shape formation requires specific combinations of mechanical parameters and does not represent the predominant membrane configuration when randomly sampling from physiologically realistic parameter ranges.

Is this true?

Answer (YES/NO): YES